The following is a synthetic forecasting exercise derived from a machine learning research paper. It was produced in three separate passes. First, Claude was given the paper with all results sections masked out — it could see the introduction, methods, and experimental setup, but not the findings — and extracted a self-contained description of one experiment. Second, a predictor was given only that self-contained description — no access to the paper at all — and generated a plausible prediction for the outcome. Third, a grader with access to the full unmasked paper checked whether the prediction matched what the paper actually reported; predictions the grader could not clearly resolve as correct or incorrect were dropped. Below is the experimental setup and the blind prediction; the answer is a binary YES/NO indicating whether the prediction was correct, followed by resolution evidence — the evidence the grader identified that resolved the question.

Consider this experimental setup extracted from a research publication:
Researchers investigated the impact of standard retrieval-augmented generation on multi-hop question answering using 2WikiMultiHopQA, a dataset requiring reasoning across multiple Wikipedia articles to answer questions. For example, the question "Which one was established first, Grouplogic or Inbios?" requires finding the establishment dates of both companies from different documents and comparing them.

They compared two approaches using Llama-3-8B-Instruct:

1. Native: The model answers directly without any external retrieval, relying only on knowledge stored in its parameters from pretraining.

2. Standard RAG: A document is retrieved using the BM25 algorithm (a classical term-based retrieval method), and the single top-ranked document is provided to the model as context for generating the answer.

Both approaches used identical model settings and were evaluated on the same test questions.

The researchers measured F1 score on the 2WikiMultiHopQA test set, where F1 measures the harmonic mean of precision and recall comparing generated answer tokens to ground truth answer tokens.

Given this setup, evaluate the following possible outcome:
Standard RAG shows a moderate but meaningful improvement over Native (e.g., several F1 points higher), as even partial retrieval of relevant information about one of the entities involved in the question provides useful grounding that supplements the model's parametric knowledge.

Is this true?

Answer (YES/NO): NO